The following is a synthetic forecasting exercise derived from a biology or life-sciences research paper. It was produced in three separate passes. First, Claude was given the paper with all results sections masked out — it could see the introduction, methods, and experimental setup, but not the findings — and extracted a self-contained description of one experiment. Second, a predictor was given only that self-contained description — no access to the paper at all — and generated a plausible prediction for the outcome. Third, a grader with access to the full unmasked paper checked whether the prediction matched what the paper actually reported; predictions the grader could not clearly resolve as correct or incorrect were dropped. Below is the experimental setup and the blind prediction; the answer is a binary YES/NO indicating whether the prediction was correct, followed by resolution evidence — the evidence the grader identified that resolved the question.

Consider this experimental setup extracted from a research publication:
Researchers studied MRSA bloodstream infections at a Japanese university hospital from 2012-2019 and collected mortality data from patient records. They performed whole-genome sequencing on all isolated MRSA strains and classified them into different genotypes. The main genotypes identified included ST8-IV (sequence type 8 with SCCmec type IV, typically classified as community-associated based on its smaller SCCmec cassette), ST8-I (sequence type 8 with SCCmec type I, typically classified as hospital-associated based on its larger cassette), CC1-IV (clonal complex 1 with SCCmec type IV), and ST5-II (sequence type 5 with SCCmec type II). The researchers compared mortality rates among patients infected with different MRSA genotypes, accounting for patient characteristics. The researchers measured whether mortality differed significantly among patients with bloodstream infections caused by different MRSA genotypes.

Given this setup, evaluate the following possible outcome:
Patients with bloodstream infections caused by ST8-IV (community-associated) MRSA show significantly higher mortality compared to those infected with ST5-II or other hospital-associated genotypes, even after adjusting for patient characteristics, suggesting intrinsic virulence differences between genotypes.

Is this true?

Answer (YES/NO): NO